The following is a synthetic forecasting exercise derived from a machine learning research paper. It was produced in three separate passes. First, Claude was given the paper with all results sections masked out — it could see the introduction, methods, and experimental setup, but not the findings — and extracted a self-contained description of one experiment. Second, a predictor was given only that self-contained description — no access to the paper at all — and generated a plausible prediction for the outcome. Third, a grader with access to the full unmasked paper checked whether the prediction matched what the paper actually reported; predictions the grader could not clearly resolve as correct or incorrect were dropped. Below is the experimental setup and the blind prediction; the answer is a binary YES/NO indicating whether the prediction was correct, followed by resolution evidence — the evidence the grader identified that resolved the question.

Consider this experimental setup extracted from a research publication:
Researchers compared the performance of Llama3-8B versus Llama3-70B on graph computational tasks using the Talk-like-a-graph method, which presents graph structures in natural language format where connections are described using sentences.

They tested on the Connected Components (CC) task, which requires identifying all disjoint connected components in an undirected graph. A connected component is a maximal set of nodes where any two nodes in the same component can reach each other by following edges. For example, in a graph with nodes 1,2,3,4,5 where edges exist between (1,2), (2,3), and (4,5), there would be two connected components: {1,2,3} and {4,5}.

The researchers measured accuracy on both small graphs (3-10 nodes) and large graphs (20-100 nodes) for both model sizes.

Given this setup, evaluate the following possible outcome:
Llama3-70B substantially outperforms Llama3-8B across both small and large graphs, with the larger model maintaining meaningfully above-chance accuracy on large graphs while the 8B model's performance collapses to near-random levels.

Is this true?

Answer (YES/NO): YES